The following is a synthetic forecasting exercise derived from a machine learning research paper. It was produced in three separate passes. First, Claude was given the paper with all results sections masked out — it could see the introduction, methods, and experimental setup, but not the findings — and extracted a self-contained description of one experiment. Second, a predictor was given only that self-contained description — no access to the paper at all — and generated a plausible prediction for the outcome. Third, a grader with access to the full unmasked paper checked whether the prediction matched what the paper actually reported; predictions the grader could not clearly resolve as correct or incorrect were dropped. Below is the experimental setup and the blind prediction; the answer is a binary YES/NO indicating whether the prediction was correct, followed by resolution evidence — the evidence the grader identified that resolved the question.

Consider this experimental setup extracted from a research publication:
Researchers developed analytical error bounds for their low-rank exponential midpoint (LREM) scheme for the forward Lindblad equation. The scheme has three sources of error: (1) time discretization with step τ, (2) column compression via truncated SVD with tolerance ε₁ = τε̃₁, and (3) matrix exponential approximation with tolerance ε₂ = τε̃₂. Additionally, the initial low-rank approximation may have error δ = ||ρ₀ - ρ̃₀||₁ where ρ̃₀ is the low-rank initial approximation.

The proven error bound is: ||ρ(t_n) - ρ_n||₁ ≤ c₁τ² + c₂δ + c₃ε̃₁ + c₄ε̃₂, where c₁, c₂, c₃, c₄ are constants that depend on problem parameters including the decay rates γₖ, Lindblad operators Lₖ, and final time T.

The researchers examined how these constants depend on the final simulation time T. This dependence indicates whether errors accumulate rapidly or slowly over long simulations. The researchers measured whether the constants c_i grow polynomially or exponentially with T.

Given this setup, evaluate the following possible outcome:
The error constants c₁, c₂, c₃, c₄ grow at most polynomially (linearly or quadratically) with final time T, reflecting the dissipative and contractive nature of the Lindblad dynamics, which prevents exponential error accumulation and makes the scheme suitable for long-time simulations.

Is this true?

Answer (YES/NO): NO